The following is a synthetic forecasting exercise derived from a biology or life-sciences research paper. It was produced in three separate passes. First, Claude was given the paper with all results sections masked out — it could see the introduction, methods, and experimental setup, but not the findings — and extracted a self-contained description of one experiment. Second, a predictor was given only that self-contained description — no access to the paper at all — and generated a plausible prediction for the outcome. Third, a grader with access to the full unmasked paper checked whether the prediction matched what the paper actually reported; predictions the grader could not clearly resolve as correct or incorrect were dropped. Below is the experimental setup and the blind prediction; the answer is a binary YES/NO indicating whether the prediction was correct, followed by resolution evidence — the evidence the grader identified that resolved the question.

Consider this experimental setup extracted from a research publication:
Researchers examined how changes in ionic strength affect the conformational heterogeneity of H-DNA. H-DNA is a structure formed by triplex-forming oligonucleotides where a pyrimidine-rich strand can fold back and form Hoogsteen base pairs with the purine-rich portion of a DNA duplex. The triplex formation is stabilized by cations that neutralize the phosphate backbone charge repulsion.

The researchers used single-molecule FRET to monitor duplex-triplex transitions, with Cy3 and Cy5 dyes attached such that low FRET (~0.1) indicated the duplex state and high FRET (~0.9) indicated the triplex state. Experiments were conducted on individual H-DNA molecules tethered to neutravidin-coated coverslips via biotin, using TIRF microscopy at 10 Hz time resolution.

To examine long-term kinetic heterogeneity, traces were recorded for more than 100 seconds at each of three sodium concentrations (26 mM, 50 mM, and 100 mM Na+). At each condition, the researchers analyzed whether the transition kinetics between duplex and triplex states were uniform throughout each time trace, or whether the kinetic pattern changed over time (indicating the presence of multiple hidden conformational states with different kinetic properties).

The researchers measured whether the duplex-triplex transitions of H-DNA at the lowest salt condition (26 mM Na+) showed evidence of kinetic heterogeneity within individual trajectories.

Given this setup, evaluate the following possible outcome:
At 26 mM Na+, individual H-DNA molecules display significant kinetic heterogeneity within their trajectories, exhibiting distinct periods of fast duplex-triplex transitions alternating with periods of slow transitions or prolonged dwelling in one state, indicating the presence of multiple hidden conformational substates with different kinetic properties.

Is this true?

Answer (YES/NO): YES